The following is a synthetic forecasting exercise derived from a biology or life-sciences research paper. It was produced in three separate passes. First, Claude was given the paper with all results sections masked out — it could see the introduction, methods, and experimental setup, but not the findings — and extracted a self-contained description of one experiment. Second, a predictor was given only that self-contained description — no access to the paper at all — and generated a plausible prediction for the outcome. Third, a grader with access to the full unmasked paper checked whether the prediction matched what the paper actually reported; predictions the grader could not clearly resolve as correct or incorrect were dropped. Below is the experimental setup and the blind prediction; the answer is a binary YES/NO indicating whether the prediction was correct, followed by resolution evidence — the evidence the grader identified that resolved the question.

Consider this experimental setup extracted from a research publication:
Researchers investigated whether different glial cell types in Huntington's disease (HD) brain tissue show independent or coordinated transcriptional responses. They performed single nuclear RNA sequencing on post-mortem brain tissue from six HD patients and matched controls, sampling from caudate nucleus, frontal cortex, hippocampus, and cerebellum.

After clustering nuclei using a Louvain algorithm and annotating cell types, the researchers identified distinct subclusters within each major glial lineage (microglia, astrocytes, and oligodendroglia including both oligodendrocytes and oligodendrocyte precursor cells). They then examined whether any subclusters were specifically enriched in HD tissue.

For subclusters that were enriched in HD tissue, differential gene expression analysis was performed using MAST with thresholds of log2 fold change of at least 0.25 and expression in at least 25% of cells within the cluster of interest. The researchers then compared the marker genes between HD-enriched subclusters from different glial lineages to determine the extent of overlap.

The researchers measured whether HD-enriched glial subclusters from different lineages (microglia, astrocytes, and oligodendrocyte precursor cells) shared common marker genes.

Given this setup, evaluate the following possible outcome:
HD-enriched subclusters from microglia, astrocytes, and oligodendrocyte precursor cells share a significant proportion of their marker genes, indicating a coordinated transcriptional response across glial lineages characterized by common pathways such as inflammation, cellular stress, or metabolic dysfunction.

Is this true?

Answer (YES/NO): YES